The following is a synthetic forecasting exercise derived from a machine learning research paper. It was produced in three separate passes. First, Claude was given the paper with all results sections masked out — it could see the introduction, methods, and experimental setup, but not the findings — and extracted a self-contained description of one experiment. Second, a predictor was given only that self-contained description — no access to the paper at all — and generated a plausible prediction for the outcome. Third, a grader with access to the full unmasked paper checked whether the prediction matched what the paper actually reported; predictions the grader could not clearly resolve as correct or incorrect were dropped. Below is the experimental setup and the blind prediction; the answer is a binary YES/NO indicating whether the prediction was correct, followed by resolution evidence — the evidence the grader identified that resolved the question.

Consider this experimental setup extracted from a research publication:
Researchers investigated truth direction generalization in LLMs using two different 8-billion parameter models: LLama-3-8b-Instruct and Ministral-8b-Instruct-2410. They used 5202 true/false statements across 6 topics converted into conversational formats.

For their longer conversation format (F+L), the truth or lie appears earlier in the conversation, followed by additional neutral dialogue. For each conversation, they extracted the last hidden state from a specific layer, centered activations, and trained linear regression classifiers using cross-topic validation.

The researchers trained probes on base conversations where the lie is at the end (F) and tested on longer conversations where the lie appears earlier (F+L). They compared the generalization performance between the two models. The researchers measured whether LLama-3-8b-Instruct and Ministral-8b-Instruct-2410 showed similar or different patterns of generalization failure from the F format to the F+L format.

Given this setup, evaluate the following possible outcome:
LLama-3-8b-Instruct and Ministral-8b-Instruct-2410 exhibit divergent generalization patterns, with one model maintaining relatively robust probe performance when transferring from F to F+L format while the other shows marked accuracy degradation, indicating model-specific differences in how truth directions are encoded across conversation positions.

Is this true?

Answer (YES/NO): NO